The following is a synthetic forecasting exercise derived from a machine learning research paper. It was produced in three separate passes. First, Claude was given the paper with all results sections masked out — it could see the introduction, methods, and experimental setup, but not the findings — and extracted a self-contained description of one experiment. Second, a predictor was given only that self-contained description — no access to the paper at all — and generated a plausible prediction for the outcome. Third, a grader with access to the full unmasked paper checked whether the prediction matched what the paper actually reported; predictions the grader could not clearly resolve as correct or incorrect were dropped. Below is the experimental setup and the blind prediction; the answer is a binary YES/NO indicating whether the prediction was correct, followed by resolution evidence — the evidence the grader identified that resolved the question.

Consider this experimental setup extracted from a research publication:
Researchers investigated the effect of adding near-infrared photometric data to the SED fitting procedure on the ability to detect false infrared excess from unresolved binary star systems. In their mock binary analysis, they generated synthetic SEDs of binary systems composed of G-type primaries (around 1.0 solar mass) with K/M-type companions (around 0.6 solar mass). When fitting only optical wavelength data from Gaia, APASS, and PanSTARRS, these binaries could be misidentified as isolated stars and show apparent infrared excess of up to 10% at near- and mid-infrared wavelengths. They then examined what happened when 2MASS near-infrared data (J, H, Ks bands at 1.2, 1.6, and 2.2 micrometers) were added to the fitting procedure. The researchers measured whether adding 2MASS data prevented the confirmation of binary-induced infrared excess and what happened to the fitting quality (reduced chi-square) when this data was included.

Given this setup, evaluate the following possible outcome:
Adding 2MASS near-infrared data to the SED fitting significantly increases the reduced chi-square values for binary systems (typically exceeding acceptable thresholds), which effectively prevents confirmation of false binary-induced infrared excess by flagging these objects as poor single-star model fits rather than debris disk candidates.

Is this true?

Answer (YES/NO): YES